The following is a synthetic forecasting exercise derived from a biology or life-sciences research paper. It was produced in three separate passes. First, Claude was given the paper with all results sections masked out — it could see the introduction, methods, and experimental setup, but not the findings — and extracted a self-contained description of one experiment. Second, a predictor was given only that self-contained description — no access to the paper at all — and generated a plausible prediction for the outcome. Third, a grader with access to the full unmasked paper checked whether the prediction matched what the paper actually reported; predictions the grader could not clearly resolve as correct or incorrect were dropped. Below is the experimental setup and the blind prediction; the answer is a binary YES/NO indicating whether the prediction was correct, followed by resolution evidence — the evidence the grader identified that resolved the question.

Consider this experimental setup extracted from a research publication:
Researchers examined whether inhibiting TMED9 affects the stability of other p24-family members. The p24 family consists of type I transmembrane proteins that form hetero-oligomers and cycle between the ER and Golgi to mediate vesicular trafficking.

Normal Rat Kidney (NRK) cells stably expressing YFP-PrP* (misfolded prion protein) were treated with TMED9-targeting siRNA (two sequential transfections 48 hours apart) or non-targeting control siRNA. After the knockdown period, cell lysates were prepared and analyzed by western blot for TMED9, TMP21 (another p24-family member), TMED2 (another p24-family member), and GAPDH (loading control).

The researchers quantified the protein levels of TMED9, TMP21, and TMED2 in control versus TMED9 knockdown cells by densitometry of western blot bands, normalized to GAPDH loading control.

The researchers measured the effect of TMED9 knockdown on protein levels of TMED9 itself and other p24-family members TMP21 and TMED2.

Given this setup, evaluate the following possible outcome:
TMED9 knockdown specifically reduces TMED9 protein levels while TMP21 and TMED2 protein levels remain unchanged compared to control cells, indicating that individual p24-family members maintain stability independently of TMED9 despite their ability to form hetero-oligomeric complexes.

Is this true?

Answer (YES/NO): NO